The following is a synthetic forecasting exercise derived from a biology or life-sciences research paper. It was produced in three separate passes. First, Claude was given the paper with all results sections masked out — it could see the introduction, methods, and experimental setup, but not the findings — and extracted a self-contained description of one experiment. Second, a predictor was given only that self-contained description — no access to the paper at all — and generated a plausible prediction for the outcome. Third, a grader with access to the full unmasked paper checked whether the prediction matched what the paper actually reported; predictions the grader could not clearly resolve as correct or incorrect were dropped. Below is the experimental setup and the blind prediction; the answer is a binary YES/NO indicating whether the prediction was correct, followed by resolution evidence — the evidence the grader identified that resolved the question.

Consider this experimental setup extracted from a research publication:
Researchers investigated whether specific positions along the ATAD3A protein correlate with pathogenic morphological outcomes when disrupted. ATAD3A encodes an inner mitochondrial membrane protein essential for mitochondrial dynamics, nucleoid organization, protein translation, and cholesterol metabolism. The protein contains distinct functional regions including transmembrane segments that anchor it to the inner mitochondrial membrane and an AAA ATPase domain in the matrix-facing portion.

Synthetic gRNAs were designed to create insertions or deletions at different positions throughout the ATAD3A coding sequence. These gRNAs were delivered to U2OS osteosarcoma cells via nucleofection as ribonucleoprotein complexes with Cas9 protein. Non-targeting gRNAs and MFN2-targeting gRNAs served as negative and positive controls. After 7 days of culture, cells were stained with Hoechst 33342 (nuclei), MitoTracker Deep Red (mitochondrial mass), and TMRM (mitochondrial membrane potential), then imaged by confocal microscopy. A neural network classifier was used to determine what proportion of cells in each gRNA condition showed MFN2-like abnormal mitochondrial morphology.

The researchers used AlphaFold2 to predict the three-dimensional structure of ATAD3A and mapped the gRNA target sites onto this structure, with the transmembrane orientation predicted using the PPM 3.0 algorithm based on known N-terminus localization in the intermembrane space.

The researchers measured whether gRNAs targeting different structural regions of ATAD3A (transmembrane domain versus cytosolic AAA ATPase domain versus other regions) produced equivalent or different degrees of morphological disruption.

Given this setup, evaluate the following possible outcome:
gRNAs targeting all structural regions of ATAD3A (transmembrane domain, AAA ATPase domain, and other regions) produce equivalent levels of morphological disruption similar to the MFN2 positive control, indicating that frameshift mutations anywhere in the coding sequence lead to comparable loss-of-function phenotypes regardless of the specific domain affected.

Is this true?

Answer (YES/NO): NO